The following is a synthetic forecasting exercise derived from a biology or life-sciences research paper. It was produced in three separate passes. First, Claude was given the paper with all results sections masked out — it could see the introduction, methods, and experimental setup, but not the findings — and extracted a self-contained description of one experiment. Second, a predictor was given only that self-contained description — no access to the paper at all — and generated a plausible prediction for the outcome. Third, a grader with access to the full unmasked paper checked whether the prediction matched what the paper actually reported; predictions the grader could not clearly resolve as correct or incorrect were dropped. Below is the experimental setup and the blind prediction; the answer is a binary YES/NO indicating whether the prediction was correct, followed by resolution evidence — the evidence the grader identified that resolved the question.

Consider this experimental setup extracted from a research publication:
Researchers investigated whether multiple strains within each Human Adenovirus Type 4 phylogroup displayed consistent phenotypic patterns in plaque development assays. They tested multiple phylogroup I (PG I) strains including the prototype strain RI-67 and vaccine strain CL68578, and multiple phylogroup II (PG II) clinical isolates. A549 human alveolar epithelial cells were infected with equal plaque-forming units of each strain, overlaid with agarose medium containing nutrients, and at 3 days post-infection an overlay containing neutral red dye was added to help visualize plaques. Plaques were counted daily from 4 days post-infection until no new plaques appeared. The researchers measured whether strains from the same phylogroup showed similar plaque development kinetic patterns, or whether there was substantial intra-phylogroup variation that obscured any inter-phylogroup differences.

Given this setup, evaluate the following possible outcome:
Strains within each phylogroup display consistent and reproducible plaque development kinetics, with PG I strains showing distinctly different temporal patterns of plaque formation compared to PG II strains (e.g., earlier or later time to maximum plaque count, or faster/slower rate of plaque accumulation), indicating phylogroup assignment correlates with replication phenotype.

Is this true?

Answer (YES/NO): NO